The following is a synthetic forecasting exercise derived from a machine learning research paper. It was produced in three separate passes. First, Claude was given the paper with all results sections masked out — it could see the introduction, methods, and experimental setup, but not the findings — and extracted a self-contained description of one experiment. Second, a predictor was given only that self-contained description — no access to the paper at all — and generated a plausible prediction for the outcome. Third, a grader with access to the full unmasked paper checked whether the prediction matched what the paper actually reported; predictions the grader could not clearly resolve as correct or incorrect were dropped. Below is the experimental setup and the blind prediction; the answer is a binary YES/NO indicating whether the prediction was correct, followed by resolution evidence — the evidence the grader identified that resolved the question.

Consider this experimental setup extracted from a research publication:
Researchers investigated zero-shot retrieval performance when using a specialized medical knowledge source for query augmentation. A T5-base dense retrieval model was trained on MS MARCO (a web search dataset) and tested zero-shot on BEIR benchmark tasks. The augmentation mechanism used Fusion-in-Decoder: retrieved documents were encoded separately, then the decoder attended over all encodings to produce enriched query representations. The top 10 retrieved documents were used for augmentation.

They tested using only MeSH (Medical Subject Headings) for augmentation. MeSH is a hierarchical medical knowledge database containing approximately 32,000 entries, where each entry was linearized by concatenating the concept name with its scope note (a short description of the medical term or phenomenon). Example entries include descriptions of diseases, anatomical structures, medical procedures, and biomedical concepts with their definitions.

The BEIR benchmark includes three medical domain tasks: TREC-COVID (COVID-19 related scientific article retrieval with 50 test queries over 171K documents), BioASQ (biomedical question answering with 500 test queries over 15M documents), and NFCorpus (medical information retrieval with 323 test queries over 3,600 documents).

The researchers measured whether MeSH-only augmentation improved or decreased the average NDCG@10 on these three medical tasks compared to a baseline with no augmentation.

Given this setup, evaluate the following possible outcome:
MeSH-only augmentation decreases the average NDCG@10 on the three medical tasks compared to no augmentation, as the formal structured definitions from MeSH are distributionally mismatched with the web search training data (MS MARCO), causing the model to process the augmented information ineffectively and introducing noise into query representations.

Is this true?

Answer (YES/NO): YES